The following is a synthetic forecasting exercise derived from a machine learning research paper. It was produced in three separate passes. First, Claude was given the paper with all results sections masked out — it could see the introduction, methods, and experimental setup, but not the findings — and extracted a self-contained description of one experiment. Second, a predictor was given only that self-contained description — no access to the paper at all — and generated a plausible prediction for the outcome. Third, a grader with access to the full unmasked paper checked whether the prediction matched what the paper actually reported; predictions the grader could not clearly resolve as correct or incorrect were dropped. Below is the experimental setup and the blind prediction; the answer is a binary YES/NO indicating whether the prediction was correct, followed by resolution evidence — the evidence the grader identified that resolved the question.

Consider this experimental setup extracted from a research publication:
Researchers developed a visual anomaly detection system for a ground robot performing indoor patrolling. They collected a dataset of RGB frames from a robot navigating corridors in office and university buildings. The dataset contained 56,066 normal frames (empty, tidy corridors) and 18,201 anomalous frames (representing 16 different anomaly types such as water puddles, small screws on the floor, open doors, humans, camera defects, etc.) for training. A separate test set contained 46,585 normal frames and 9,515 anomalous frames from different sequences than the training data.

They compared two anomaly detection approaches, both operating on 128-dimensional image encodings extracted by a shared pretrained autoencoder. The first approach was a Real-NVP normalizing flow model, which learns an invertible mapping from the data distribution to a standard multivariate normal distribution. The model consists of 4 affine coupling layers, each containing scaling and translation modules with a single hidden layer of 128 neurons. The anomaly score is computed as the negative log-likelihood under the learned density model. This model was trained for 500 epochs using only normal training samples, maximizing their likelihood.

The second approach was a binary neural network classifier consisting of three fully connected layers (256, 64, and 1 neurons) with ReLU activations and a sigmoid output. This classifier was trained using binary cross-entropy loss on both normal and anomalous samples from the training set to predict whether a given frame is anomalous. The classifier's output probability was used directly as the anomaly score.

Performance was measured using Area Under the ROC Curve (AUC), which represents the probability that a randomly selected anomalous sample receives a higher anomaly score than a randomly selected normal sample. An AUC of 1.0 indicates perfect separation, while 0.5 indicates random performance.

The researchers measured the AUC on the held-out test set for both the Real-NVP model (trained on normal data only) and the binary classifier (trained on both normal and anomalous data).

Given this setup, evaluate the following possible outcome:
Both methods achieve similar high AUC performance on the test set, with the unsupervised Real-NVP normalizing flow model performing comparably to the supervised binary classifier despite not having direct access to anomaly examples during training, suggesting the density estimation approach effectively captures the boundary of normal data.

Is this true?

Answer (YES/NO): YES